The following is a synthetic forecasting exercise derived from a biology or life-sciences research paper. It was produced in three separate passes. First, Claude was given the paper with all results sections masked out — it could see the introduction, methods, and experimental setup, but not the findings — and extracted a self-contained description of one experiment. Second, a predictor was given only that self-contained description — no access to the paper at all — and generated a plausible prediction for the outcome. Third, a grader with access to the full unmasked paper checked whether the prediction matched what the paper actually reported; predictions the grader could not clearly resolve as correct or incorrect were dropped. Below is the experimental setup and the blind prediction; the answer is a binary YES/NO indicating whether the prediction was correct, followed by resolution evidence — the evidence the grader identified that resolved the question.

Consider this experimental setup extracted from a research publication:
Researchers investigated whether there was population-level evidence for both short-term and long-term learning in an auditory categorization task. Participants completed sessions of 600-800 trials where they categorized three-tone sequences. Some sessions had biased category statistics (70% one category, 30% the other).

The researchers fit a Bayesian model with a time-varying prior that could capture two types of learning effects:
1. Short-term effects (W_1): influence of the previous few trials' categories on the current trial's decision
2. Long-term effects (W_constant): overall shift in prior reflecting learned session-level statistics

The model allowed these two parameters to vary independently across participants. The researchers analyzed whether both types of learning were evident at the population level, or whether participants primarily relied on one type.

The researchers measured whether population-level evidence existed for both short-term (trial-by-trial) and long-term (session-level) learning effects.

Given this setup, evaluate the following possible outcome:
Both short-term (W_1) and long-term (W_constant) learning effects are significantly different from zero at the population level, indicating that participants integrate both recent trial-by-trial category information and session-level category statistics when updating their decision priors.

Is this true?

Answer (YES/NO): YES